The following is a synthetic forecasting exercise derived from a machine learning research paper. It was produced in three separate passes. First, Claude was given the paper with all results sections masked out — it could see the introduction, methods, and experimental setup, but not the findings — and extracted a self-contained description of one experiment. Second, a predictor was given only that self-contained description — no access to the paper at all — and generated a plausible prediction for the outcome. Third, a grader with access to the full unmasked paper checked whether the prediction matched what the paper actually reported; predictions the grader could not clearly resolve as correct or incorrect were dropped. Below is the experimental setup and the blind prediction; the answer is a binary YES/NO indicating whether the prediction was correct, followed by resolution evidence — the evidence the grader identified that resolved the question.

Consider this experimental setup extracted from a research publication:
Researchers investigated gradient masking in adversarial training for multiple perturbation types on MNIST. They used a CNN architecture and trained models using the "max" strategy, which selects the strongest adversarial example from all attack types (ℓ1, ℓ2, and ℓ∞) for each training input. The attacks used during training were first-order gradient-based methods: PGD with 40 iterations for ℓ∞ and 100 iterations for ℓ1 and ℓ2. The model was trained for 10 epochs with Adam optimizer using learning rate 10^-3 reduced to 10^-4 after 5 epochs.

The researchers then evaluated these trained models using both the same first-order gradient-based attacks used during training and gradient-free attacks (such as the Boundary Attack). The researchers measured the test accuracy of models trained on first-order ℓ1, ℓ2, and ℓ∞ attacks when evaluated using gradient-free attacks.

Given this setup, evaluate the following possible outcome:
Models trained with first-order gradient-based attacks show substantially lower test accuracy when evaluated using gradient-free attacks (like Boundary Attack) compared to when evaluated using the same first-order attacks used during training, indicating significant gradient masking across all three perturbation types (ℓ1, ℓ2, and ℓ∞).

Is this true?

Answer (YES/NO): NO